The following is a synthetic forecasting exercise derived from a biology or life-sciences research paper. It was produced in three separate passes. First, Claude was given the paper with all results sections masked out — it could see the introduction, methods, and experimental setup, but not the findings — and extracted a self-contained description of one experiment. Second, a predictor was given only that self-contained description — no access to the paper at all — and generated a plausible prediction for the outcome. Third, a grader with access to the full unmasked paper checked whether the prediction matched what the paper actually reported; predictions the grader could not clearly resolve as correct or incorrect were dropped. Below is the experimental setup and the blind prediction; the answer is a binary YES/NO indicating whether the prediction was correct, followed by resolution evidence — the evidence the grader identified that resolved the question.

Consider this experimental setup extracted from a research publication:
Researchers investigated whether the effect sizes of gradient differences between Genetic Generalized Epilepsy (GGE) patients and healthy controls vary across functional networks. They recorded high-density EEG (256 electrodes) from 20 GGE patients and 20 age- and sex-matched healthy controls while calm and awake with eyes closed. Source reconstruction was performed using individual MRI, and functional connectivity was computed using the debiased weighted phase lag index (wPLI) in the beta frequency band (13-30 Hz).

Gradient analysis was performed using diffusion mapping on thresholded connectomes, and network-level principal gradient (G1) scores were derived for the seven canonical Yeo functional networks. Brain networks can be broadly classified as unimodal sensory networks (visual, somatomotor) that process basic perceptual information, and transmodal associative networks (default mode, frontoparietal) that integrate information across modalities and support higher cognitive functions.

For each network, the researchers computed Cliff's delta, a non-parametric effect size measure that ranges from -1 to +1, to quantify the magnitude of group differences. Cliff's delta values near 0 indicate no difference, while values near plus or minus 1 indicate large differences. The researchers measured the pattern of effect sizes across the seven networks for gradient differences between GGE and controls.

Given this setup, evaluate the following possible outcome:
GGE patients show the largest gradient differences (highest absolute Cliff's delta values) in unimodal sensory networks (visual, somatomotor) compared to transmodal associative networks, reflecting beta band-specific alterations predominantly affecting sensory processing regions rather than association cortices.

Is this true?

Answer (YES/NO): NO